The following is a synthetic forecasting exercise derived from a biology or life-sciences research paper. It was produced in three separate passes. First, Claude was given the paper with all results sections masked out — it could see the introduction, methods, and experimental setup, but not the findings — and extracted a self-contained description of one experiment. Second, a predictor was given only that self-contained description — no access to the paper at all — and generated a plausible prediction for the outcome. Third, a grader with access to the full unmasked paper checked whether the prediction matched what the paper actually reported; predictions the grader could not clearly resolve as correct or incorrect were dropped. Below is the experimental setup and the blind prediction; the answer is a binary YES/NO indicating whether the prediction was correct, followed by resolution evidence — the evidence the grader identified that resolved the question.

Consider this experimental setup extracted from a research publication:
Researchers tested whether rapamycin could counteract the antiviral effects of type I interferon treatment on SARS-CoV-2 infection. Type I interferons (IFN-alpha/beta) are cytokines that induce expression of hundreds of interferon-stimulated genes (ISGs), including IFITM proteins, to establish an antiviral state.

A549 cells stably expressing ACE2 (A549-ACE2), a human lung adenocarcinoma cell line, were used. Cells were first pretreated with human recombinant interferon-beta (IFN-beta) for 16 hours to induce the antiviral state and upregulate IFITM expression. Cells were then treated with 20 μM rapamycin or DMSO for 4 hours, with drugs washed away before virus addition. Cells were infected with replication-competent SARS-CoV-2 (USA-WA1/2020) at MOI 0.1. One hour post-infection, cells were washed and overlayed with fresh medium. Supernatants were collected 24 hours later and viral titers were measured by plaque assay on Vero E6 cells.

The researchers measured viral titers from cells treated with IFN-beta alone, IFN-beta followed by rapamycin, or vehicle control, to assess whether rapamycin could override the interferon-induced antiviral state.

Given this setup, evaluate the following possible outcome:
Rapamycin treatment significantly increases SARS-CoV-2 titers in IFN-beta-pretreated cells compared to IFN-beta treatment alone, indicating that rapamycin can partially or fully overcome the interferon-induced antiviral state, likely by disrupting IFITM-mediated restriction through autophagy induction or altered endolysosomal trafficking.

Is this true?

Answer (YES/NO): YES